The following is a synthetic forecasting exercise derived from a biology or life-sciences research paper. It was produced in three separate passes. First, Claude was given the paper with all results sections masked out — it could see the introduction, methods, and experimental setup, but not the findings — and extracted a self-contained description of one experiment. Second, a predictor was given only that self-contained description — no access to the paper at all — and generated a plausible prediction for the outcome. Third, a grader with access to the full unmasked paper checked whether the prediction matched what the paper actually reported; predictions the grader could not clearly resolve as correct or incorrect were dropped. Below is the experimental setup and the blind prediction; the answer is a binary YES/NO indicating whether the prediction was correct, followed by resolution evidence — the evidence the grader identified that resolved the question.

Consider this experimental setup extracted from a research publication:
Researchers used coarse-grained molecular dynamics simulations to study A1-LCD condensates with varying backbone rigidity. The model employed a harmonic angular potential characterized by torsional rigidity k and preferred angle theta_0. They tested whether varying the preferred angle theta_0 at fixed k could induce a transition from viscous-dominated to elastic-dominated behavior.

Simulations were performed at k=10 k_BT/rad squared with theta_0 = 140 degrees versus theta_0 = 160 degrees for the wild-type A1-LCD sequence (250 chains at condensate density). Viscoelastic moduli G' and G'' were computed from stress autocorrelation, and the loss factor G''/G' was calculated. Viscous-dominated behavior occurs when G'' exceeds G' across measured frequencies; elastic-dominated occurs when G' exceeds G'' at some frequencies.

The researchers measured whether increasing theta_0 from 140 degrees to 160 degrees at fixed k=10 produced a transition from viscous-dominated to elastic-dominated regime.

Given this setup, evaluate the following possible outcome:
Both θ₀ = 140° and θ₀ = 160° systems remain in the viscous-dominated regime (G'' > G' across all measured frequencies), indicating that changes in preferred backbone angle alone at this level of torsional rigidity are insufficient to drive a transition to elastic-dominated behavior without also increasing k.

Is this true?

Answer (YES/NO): NO